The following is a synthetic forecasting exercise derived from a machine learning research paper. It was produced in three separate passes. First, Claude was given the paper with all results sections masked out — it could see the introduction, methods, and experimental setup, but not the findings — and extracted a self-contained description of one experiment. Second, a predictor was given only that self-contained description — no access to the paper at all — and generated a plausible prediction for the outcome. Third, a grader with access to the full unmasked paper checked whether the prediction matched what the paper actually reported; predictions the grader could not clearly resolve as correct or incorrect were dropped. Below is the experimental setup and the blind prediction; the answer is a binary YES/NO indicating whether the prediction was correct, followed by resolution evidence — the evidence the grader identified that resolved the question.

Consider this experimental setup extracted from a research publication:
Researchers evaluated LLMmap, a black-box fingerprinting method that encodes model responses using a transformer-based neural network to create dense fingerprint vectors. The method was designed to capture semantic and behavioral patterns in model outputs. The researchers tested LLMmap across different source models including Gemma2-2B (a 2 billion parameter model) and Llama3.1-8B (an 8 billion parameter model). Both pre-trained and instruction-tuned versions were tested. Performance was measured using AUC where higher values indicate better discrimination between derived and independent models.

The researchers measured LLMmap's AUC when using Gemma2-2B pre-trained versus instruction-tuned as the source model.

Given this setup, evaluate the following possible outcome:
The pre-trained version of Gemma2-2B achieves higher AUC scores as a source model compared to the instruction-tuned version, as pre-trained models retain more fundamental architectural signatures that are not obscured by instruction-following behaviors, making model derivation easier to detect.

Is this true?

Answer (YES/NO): NO